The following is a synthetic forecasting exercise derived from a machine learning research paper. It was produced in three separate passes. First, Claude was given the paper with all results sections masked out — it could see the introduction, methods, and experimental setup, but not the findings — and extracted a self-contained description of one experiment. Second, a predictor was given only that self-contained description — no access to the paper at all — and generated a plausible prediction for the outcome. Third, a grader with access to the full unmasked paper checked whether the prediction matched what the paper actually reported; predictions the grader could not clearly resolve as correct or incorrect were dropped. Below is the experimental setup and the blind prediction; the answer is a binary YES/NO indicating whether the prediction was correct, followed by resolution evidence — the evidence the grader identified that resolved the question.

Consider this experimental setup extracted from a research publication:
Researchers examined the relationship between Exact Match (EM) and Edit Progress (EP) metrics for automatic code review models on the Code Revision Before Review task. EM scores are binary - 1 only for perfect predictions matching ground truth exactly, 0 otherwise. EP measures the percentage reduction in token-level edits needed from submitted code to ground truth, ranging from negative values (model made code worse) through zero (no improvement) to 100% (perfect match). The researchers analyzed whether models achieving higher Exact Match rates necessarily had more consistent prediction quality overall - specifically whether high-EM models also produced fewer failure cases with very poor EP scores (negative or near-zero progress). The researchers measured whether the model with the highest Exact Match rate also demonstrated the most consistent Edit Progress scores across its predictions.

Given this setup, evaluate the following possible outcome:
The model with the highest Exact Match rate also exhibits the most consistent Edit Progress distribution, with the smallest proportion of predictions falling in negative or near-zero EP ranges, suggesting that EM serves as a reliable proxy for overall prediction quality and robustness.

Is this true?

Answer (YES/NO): NO